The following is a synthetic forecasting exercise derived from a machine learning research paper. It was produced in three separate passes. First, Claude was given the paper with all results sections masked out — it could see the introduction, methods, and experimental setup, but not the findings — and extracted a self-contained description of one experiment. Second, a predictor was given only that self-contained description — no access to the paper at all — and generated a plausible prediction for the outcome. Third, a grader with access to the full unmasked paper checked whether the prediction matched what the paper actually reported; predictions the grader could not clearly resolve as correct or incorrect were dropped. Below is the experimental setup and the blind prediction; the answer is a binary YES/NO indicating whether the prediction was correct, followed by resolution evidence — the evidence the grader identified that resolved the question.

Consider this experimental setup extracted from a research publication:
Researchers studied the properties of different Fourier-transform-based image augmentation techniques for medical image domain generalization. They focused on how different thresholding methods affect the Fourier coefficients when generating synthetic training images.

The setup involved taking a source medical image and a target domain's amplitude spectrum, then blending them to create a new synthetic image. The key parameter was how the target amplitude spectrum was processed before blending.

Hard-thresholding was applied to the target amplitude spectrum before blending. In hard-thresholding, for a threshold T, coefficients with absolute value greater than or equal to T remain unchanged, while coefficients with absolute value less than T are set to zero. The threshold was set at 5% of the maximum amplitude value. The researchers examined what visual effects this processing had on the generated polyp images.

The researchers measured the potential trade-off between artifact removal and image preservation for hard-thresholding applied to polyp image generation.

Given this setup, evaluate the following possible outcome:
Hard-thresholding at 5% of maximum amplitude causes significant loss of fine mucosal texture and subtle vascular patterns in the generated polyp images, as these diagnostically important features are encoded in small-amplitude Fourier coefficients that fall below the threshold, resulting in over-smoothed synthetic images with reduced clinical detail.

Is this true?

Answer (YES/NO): NO